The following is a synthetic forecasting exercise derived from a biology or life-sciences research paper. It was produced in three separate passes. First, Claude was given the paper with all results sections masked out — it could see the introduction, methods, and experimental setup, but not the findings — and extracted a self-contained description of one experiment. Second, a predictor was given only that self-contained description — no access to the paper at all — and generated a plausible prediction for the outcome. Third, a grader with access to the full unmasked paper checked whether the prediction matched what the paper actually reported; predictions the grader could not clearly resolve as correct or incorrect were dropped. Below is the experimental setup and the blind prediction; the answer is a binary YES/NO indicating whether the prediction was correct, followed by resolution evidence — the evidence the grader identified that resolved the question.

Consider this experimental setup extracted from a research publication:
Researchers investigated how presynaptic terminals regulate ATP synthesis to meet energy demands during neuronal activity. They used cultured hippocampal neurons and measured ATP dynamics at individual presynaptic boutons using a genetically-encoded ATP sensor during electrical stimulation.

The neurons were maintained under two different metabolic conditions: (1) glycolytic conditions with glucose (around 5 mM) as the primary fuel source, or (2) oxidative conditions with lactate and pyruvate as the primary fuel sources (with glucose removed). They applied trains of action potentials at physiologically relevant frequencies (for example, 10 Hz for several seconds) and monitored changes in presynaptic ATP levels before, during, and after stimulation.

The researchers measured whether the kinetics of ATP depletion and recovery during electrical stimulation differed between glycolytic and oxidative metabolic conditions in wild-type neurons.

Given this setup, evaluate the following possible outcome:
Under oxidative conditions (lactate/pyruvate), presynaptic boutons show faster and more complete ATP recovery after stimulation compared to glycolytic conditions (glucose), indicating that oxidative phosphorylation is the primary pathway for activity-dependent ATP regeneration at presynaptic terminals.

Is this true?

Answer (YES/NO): NO